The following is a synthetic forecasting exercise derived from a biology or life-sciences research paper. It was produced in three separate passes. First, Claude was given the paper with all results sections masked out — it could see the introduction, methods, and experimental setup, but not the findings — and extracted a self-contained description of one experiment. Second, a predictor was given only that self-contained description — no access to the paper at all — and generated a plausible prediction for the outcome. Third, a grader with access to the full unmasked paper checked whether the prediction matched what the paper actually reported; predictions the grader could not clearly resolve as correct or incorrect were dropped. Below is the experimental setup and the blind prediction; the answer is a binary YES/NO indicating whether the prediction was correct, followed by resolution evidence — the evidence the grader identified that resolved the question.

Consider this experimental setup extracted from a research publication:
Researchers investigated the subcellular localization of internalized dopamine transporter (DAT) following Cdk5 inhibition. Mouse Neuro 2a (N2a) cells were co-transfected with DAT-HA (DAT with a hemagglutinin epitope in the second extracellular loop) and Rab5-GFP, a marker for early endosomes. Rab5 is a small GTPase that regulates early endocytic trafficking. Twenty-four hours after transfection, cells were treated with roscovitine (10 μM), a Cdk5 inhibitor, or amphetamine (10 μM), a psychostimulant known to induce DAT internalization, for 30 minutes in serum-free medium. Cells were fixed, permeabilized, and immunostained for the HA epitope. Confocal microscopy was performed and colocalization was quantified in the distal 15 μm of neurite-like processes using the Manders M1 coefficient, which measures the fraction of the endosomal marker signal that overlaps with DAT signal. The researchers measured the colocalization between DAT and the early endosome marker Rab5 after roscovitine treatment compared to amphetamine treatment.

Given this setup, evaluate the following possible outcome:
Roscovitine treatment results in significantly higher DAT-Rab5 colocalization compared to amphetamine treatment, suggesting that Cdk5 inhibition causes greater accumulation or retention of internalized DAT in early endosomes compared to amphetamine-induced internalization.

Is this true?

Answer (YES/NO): NO